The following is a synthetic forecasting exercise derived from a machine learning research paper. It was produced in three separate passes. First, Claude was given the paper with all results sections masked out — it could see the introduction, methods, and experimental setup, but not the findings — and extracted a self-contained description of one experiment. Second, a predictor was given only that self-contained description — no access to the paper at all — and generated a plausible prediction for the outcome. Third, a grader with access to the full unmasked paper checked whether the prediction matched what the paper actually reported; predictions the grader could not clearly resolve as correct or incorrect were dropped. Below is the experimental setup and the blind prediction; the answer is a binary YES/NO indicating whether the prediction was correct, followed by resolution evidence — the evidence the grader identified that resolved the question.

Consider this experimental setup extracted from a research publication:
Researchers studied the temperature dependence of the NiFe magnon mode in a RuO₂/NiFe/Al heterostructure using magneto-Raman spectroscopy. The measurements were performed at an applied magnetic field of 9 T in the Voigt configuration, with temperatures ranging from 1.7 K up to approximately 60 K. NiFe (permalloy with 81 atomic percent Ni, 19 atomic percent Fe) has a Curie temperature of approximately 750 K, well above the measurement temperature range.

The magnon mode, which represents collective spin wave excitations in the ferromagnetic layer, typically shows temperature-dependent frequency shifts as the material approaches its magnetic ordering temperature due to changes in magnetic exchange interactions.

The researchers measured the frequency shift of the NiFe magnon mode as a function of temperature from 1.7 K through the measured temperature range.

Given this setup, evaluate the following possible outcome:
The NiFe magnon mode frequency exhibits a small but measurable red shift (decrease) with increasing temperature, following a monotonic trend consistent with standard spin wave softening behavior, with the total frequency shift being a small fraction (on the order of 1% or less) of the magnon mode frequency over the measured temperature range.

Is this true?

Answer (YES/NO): NO